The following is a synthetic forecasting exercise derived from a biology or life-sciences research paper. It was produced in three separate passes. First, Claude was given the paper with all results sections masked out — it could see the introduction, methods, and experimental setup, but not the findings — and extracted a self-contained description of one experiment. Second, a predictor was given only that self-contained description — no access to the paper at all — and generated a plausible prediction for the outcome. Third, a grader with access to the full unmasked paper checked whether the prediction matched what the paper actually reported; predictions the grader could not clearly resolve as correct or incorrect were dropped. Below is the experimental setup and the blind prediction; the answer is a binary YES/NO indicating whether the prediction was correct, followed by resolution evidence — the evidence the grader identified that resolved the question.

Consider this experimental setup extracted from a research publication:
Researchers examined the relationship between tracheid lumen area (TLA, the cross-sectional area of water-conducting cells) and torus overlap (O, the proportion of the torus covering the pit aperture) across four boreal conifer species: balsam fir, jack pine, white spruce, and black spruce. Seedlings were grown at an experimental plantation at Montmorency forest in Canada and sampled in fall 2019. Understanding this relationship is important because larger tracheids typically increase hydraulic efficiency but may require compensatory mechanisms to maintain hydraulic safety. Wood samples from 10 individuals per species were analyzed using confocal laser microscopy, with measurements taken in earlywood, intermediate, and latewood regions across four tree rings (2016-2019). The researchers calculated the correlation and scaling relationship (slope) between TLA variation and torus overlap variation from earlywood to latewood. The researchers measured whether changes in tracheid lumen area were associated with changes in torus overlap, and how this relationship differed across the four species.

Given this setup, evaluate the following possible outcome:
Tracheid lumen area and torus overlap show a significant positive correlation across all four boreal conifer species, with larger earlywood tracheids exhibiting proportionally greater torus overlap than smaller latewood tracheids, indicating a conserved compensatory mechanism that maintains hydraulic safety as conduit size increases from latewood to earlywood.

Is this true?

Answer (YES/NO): NO